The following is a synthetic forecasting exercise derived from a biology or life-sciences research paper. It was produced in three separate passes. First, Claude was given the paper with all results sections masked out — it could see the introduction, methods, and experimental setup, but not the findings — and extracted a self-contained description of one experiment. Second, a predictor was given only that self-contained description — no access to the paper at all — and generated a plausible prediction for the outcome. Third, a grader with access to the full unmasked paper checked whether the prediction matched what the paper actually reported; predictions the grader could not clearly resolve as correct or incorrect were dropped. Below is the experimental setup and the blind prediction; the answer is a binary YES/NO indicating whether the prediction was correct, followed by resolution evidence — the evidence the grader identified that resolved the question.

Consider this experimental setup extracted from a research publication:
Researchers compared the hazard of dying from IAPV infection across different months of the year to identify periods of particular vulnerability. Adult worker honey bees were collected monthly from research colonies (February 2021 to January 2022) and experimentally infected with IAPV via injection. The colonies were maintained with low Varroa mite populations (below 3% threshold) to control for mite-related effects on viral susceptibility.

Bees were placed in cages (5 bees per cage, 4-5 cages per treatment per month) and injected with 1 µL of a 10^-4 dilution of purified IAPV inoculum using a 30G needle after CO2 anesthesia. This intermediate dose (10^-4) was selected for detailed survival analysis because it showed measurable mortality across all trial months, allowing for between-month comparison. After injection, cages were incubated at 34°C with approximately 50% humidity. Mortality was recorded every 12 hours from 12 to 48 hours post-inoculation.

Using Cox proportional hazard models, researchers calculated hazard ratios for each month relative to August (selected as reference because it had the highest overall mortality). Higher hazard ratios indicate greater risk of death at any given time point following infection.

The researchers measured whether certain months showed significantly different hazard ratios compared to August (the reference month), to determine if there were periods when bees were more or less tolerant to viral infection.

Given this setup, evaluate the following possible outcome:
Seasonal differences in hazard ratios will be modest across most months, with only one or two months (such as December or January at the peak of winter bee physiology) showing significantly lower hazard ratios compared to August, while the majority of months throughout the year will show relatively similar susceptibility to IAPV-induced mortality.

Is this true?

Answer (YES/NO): NO